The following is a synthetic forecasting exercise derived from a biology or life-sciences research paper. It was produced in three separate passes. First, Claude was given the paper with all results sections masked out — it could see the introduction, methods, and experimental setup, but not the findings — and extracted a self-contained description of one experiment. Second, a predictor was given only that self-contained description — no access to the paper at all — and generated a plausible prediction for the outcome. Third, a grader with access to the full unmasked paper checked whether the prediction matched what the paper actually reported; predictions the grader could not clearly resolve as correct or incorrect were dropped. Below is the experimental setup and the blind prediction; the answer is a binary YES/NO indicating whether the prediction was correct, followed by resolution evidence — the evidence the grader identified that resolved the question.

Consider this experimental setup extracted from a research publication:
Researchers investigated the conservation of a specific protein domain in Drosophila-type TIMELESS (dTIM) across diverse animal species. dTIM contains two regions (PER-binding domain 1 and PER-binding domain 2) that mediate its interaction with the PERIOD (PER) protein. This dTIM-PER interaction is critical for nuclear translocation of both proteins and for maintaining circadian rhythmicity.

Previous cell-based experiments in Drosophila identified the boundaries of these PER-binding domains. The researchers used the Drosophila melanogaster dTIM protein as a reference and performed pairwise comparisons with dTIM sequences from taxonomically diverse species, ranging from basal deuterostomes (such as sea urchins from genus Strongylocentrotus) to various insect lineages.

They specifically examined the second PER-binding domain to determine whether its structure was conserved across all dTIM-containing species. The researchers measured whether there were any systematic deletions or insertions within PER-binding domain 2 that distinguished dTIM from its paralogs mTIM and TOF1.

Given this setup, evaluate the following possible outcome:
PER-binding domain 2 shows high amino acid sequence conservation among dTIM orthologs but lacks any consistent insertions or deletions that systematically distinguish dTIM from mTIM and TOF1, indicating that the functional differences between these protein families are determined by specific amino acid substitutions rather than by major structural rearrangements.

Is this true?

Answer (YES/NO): NO